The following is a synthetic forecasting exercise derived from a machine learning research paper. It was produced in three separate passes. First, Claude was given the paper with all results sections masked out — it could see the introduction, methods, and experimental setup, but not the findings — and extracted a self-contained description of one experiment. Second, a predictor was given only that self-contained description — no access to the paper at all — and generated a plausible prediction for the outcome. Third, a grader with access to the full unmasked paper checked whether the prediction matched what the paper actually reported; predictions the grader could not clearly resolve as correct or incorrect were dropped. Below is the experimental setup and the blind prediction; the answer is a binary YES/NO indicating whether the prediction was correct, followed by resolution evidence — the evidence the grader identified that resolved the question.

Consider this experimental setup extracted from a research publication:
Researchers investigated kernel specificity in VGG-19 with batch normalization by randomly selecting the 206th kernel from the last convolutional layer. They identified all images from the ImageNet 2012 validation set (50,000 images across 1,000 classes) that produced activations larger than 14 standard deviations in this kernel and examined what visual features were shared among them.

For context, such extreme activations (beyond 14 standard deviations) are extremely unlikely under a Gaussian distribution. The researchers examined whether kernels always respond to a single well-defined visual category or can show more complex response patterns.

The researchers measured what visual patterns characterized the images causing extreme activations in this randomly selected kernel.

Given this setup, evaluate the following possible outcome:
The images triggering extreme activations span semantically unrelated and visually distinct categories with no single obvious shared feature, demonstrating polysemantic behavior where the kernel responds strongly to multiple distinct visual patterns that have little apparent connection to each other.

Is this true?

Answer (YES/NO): YES